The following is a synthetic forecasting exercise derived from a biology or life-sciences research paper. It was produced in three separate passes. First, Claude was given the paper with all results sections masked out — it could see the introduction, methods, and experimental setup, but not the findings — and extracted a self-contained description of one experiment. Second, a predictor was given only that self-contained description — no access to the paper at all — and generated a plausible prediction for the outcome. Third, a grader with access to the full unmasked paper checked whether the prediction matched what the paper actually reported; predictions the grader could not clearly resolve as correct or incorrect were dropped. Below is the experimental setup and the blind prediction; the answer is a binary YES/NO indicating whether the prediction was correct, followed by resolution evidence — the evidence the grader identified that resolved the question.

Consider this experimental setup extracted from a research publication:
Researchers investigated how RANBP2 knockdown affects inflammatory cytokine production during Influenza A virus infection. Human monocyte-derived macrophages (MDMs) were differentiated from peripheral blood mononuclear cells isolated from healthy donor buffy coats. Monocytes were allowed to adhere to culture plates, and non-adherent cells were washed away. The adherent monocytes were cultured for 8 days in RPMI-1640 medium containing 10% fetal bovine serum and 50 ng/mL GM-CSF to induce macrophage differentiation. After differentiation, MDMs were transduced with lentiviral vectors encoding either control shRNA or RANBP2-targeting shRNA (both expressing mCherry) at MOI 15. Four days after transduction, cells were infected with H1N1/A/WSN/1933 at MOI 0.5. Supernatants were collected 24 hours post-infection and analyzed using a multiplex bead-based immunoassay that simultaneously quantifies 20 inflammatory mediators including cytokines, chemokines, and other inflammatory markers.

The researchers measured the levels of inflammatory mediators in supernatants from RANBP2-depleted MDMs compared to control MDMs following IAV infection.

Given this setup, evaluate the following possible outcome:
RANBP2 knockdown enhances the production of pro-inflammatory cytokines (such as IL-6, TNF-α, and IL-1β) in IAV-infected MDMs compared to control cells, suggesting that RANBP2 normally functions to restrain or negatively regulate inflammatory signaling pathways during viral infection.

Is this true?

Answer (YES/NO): YES